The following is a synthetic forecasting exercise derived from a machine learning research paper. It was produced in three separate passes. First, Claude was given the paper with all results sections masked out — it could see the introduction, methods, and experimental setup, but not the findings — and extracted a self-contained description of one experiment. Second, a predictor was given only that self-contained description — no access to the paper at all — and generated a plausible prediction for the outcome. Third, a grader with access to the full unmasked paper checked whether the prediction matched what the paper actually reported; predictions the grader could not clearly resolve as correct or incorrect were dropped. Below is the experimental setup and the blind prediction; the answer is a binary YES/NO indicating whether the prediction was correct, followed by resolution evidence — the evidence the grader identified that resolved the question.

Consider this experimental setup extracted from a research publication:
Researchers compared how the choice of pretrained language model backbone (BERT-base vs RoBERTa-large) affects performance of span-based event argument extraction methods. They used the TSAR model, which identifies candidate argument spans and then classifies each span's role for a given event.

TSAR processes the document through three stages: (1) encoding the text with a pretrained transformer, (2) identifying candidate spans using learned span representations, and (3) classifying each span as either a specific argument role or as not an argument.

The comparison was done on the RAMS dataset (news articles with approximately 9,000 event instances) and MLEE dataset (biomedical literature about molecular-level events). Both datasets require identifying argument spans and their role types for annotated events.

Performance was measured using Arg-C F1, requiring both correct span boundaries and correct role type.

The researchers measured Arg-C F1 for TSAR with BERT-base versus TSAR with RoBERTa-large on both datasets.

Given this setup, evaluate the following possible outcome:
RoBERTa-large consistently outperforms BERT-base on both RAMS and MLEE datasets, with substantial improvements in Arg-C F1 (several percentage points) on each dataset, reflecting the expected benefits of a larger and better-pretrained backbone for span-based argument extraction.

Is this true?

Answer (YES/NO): NO